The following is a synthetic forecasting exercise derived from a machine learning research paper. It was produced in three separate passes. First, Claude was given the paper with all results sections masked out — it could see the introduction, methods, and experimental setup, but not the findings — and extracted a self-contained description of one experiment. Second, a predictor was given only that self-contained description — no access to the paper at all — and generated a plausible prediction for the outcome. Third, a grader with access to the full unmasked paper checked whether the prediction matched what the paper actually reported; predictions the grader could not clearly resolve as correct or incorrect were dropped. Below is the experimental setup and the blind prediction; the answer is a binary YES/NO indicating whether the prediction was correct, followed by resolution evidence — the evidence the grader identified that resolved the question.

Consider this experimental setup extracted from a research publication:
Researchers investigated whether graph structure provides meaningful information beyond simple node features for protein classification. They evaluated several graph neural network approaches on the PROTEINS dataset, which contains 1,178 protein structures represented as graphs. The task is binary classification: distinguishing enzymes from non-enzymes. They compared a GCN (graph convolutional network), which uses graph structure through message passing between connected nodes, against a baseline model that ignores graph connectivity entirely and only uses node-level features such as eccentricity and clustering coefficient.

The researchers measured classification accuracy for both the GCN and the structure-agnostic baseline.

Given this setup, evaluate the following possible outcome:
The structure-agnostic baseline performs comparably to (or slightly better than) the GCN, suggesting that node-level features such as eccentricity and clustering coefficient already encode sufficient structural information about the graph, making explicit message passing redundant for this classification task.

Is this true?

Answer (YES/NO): NO